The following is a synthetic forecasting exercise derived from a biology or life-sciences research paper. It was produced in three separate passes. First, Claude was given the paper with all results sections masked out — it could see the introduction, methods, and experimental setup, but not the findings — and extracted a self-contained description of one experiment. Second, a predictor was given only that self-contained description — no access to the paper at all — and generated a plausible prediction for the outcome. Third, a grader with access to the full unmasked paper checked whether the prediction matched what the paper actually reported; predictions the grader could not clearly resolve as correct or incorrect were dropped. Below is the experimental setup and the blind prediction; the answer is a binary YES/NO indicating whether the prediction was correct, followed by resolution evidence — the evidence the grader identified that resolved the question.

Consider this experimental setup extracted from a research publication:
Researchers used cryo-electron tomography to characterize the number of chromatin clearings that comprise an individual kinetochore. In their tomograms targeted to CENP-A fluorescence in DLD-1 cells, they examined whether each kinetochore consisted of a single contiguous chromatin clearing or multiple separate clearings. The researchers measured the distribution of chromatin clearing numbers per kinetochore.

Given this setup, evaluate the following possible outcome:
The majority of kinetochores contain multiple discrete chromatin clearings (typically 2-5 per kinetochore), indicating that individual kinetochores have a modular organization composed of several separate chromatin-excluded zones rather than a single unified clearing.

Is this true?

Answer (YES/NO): NO